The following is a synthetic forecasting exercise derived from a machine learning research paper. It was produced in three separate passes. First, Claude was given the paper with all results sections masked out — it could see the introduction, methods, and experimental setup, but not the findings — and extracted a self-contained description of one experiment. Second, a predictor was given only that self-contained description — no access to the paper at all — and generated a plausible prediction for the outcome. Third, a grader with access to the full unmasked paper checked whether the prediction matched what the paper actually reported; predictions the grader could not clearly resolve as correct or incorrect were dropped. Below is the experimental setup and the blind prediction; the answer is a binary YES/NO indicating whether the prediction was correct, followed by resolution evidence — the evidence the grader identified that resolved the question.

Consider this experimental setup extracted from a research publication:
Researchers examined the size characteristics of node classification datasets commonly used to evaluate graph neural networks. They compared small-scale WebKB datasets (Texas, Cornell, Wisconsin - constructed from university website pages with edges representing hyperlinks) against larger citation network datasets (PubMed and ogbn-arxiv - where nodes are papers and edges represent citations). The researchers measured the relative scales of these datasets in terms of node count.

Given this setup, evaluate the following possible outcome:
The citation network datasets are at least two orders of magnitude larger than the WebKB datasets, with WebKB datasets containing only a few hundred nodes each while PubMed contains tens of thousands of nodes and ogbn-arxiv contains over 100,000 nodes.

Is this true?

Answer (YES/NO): YES